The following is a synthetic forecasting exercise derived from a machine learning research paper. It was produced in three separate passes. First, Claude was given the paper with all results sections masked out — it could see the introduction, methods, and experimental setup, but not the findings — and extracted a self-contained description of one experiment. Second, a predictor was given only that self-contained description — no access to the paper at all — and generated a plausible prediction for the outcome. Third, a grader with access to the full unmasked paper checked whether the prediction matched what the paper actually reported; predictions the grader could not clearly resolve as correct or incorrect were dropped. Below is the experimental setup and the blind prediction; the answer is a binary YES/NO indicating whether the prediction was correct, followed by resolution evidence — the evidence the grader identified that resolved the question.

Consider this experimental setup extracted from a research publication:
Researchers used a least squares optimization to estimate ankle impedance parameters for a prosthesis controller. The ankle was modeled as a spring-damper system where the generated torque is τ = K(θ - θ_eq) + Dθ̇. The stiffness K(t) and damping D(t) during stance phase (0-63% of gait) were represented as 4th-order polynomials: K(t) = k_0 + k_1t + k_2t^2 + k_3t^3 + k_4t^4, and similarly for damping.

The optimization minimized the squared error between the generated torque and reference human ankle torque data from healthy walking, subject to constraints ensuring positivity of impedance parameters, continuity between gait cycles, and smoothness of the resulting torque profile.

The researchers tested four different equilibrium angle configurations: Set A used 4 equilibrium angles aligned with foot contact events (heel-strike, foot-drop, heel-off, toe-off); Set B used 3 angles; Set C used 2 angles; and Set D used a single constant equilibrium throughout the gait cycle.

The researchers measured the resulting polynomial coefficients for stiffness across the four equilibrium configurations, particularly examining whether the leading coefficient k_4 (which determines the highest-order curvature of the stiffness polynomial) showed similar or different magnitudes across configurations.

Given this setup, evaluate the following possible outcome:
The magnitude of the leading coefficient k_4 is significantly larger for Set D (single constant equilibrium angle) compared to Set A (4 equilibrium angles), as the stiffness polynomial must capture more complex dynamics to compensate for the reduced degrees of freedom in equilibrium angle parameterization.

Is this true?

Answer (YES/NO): NO